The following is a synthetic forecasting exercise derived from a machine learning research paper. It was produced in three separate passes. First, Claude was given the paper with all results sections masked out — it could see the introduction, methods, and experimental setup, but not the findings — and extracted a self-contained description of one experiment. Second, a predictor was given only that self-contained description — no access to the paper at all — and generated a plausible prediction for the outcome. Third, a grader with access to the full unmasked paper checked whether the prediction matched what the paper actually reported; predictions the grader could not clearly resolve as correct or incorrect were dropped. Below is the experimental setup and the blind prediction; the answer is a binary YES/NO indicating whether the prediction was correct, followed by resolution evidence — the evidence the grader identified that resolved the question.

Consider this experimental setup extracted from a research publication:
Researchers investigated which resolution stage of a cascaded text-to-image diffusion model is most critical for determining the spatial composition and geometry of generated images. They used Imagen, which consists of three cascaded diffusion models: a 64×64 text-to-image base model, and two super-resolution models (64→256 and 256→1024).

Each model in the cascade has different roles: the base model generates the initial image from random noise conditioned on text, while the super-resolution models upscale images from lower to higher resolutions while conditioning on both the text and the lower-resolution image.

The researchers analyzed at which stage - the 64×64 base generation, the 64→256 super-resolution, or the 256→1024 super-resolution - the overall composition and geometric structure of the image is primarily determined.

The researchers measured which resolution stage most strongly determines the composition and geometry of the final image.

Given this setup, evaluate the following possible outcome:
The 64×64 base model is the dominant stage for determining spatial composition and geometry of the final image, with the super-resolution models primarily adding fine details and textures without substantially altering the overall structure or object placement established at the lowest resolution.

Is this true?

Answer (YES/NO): YES